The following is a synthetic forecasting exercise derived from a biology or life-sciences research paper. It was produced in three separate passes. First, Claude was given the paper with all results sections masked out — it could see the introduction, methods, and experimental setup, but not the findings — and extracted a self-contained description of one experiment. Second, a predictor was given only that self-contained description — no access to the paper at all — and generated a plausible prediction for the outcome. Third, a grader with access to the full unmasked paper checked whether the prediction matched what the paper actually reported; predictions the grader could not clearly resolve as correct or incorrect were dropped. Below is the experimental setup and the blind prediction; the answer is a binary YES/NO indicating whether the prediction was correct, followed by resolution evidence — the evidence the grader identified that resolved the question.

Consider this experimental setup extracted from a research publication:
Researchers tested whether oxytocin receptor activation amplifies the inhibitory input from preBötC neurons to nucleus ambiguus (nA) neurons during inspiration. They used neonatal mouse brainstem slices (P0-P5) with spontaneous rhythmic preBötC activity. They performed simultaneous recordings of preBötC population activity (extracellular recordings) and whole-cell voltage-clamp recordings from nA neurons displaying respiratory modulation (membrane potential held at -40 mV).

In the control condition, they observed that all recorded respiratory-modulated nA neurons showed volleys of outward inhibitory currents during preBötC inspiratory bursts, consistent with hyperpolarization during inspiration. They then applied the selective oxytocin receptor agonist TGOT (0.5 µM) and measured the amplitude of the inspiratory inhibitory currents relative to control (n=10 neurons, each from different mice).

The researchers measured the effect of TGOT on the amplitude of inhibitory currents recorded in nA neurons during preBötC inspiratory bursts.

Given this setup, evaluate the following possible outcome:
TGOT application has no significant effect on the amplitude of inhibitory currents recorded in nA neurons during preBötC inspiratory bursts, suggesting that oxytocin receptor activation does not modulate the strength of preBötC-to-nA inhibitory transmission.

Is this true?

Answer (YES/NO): NO